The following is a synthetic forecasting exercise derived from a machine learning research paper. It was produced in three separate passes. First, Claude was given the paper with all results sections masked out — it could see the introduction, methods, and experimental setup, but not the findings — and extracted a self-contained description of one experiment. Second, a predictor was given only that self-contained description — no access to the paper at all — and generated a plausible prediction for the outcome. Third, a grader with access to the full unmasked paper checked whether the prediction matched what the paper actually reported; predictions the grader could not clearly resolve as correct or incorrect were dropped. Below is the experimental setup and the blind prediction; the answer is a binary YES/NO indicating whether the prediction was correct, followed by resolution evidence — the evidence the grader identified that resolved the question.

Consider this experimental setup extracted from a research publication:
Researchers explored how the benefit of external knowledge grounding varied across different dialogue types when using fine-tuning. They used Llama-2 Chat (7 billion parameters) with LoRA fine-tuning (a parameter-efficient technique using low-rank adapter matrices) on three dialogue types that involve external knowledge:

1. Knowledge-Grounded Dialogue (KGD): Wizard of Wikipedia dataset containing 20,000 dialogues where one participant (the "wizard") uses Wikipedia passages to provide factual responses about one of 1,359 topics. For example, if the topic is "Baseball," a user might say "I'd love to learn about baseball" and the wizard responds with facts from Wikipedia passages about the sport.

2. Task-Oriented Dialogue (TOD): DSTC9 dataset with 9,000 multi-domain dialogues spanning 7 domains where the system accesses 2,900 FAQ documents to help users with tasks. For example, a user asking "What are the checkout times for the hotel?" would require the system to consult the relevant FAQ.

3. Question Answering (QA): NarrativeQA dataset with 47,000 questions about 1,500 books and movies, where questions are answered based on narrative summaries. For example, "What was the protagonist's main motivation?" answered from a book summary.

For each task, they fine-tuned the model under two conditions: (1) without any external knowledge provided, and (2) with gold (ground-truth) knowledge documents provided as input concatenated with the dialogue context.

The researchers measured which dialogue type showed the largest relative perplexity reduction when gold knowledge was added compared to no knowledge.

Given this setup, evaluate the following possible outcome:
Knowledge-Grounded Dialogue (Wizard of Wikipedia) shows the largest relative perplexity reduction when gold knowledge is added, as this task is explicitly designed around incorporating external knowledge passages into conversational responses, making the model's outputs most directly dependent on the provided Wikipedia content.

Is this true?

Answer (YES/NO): NO